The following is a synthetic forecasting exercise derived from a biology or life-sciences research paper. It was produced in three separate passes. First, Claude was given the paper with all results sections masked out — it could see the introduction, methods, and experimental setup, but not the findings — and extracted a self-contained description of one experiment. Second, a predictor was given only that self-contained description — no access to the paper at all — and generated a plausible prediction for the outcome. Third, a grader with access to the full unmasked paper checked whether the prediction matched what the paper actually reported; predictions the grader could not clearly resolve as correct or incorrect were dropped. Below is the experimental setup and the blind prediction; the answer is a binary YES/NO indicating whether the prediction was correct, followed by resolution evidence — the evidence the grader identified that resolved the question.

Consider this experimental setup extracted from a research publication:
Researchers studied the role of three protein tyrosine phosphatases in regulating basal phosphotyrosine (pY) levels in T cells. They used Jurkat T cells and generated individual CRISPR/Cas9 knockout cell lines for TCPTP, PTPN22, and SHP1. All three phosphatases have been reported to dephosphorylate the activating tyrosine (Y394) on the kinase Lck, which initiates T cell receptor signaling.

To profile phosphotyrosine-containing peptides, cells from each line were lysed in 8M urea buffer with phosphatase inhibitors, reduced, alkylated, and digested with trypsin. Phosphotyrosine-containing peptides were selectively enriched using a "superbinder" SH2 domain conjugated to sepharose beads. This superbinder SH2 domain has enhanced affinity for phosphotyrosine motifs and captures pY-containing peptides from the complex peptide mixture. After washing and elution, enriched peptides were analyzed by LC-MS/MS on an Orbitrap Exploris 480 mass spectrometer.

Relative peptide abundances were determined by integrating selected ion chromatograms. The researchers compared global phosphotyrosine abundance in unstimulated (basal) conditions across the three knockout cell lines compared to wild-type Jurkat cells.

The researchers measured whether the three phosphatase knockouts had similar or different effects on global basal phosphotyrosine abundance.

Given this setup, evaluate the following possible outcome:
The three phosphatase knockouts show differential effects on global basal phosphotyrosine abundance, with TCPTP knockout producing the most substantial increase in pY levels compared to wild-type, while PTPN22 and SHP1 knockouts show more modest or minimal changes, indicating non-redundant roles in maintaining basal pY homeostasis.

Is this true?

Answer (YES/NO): NO